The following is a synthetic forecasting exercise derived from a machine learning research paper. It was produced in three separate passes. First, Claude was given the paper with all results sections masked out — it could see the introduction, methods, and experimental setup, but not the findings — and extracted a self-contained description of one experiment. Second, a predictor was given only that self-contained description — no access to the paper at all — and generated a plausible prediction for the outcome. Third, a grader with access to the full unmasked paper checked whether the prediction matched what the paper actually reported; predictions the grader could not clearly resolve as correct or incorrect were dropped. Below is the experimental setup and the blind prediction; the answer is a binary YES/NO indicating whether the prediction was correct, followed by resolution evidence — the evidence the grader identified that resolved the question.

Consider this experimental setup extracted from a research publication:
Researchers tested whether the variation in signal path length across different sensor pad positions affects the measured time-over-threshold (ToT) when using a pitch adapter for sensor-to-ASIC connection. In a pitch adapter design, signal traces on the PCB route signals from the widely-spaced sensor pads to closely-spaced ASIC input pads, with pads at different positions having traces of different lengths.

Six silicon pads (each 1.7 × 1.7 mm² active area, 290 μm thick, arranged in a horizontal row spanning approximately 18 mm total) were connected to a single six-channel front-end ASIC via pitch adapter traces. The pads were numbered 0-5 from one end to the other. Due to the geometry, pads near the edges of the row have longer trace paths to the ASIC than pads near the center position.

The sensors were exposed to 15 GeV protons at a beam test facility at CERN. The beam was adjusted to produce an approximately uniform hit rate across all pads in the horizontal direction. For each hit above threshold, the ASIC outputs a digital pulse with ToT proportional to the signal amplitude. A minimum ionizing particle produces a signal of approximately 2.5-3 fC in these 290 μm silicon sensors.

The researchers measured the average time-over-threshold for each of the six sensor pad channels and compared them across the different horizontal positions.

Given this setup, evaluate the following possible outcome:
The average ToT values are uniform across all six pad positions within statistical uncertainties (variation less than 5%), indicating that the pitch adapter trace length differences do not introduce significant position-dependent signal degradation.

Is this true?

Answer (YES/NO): NO